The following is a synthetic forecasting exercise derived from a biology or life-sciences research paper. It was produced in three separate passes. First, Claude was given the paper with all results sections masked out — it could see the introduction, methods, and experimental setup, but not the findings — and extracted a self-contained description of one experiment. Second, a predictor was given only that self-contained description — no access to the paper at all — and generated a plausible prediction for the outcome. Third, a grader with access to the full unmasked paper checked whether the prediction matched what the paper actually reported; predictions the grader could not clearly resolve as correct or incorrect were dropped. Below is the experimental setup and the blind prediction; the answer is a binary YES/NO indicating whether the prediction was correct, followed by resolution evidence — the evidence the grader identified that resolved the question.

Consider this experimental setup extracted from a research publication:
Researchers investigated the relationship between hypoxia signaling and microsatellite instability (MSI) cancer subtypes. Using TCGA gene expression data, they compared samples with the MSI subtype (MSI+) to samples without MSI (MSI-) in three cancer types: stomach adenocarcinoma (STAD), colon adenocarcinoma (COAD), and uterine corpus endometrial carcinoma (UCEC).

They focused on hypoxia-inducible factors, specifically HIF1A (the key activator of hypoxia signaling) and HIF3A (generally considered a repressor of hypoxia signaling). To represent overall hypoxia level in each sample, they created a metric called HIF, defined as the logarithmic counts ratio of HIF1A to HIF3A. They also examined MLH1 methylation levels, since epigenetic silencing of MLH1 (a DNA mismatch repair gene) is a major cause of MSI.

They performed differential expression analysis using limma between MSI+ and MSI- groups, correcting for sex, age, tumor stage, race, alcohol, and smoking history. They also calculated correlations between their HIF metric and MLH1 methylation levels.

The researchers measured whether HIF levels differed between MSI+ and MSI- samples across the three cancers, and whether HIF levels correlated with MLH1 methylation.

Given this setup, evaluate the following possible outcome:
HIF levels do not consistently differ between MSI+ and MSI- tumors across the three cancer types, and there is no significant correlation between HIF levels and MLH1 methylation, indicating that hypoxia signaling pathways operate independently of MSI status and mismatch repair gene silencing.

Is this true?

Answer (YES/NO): NO